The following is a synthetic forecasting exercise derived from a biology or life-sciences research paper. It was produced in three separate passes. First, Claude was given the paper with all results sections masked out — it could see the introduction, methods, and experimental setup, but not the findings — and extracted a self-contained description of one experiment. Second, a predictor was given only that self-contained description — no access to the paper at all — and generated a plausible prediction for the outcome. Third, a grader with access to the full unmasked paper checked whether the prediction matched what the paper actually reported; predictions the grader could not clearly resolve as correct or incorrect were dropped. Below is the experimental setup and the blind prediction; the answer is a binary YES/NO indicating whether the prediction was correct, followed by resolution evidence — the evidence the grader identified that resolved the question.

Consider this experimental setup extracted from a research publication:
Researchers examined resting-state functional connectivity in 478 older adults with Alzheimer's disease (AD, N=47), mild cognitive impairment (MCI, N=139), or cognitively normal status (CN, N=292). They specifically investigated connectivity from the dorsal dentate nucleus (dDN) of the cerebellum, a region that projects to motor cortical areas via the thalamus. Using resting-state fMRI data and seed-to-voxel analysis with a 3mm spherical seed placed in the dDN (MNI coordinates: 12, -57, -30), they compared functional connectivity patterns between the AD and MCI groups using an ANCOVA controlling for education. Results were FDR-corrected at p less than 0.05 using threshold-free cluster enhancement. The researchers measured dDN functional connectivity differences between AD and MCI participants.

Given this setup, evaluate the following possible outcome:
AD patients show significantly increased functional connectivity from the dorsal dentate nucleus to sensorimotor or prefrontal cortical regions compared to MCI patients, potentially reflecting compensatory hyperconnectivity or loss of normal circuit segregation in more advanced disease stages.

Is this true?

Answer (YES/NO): NO